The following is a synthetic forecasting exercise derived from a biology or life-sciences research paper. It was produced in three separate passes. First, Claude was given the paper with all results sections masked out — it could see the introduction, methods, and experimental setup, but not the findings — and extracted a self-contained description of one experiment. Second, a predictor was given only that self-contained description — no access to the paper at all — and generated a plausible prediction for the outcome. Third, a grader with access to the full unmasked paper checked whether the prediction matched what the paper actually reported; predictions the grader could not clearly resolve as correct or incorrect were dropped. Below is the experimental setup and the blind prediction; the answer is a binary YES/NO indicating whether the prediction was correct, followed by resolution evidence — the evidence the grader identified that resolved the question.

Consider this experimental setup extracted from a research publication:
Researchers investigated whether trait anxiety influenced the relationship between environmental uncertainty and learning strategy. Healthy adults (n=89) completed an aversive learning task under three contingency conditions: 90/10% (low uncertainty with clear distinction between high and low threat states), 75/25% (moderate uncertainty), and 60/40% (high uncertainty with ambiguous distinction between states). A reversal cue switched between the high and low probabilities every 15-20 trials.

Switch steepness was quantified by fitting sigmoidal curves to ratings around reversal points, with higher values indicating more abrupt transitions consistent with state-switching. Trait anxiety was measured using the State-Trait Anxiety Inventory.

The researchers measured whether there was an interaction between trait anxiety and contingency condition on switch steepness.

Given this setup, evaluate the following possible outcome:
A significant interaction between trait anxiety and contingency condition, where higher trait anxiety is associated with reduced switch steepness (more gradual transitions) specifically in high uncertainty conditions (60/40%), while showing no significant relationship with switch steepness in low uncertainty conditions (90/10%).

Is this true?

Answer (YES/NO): NO